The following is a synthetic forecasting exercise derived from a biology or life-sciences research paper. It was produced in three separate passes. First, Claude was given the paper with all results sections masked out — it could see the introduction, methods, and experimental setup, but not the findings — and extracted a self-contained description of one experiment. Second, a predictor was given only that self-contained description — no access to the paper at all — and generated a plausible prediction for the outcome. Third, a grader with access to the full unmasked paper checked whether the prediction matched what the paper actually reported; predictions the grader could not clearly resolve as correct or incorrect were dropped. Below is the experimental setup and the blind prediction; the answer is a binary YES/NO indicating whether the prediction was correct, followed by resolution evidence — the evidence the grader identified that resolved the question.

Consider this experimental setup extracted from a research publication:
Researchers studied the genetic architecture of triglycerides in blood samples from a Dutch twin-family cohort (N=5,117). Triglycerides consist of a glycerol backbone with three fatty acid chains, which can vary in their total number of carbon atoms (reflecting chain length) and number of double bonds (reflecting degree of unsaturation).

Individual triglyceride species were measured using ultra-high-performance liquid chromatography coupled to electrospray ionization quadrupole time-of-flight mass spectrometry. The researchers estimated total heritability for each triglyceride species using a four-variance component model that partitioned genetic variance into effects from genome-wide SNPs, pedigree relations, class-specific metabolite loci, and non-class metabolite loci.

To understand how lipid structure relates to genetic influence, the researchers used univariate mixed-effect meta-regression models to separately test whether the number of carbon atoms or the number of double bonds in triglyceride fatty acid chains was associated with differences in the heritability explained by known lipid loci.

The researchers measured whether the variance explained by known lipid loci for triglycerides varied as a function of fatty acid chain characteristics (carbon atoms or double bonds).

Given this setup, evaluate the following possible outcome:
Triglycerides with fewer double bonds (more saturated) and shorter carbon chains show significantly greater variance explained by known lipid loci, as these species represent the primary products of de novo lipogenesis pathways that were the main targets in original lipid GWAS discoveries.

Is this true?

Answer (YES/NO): NO